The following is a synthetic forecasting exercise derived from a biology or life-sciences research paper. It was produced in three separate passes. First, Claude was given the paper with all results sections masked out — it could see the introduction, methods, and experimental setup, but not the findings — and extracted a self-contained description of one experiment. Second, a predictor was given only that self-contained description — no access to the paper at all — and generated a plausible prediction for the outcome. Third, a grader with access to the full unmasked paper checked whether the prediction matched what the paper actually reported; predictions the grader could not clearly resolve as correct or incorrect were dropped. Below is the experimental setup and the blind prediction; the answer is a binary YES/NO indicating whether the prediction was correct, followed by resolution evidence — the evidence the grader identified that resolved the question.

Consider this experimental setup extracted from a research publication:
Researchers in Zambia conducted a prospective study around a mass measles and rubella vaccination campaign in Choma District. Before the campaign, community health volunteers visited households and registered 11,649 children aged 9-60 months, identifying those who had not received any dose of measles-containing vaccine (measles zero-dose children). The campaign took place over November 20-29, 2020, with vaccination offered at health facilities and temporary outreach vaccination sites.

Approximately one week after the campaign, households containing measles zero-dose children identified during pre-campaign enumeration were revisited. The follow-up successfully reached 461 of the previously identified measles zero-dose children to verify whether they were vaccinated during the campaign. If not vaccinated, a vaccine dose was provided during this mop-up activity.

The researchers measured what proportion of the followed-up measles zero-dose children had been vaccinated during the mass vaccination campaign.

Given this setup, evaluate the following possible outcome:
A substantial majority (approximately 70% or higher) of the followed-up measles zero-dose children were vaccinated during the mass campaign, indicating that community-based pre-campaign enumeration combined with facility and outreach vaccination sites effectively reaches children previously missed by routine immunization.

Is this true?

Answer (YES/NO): YES